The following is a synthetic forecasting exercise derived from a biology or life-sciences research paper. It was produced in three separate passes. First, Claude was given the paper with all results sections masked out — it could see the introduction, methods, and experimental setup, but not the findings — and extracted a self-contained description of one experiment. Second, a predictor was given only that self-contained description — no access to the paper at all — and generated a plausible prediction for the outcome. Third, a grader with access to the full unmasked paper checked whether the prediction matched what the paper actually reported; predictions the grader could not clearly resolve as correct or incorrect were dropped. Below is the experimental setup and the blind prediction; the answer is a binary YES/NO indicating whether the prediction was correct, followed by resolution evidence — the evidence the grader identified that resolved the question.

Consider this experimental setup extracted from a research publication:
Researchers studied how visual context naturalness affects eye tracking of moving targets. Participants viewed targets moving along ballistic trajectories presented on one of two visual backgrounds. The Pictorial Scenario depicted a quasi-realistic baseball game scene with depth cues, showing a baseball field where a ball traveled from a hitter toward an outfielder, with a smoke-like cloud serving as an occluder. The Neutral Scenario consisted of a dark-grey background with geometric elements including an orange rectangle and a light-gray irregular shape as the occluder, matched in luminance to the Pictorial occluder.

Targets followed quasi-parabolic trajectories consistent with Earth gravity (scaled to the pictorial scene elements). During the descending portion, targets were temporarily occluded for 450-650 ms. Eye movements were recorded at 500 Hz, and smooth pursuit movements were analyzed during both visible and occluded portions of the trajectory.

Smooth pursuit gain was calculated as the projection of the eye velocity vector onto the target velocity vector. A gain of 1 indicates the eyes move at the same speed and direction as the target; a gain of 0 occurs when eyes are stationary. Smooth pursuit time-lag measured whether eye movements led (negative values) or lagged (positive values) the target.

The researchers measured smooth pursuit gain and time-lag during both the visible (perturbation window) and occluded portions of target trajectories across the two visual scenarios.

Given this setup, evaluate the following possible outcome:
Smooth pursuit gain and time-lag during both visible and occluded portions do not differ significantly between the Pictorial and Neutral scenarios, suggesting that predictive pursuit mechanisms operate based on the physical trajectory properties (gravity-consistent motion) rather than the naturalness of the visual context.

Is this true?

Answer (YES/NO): NO